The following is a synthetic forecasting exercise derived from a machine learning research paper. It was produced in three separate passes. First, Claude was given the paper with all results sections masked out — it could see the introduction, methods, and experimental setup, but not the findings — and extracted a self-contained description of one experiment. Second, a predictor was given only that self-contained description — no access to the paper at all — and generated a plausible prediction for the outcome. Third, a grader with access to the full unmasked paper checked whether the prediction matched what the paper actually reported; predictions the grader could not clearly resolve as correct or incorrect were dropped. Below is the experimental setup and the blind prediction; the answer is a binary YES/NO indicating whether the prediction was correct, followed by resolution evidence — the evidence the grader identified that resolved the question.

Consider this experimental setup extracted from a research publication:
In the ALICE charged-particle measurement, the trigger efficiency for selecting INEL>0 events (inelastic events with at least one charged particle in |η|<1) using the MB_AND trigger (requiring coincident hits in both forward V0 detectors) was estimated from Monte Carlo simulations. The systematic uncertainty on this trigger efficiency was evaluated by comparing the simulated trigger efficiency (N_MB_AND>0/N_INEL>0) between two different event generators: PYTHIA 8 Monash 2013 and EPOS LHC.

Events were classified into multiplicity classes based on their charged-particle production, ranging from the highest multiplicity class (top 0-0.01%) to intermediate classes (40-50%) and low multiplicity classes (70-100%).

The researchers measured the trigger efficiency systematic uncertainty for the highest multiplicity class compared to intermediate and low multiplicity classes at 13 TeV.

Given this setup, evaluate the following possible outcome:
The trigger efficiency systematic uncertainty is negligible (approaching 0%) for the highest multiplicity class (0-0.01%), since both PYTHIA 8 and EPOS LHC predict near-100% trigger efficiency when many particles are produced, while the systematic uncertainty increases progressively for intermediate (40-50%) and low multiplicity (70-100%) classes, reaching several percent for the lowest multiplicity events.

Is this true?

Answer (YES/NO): NO